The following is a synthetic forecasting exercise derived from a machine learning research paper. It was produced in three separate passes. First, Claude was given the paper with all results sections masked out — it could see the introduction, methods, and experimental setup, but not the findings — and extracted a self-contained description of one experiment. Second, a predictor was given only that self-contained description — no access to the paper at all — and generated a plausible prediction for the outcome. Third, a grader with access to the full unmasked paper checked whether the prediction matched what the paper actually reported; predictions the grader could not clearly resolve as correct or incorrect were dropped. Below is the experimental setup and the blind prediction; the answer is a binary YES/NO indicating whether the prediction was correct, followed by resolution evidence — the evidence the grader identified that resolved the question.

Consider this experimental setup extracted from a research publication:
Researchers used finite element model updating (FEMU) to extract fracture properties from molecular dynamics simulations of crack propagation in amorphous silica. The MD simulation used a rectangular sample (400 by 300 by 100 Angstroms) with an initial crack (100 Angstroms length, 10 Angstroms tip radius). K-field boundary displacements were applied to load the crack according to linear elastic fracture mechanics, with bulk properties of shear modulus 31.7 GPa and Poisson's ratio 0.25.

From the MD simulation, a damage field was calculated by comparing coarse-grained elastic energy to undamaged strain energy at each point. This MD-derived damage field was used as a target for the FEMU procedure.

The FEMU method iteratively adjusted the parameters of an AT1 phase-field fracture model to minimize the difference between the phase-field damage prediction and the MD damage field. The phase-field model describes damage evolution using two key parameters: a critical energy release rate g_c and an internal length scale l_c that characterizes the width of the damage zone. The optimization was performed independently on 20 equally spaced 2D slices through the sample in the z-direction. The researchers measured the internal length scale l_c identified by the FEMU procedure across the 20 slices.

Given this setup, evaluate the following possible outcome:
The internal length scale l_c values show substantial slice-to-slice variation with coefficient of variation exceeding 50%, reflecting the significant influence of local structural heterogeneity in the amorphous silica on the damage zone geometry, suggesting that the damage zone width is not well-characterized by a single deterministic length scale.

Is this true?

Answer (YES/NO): NO